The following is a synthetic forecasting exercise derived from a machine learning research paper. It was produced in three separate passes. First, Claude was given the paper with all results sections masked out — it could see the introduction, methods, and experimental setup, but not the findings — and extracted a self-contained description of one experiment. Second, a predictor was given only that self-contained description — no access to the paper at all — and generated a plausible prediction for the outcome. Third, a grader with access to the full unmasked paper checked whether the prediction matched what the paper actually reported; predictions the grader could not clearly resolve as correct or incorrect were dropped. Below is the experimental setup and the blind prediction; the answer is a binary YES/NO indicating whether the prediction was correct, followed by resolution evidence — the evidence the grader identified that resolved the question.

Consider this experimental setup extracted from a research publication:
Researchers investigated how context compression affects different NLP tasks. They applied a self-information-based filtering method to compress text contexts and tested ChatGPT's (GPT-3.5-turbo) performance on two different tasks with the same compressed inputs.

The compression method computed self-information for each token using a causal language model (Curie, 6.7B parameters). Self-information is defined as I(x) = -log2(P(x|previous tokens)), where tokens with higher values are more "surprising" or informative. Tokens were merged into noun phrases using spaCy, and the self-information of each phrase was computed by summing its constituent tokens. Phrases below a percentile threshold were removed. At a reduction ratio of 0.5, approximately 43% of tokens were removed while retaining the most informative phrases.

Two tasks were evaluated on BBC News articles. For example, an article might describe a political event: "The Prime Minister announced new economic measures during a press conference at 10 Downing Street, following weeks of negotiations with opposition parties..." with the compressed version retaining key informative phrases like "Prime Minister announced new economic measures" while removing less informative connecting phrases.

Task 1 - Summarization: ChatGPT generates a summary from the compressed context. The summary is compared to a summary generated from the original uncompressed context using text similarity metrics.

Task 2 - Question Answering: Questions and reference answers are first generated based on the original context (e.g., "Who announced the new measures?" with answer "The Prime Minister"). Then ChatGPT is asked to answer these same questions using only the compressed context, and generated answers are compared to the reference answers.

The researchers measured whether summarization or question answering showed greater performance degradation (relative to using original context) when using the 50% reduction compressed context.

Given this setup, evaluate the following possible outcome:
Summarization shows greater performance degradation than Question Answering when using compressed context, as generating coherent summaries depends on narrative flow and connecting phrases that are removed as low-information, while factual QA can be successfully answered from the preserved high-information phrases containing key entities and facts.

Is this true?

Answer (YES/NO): NO